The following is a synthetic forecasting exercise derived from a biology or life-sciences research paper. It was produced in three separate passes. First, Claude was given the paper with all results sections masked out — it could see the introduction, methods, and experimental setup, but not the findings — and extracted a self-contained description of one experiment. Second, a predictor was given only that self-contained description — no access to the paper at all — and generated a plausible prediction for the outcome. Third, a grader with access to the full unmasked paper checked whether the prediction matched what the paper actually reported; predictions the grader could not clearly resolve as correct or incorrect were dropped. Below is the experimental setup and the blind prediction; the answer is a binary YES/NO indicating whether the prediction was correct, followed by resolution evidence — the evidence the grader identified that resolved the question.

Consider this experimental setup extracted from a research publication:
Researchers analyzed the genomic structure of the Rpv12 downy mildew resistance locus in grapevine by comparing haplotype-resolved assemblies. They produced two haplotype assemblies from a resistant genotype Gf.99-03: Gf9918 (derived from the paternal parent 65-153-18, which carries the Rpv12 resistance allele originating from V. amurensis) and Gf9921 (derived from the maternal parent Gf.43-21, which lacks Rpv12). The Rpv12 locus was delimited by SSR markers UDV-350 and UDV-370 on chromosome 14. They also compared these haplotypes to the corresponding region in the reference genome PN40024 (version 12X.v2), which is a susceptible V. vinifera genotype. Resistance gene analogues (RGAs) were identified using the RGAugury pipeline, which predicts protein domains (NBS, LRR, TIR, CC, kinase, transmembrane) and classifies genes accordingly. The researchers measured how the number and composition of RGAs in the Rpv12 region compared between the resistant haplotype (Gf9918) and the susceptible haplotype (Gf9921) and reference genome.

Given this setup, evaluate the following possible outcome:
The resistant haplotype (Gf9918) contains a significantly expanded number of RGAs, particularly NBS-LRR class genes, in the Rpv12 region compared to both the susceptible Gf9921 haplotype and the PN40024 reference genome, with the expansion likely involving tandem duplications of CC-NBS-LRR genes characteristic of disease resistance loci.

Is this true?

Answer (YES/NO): NO